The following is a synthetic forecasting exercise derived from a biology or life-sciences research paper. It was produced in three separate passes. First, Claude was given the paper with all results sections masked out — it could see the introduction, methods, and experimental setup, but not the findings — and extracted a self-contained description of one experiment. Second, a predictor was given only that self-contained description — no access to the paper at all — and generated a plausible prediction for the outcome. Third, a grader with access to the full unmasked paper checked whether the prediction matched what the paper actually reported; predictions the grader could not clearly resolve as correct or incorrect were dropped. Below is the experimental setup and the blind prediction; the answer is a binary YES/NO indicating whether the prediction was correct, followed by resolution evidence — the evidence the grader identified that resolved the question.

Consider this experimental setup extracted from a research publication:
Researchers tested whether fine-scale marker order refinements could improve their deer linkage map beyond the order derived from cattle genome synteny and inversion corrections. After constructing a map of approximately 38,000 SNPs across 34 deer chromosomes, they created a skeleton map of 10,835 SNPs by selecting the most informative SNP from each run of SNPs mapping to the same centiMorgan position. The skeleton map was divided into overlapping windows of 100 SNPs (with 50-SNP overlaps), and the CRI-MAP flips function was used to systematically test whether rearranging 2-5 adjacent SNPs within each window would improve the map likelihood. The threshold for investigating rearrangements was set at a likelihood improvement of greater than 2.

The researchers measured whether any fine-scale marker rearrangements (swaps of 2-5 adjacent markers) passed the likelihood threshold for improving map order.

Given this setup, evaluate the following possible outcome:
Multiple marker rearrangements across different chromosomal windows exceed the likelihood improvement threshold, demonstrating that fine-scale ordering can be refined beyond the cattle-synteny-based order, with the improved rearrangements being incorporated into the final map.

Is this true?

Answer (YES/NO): NO